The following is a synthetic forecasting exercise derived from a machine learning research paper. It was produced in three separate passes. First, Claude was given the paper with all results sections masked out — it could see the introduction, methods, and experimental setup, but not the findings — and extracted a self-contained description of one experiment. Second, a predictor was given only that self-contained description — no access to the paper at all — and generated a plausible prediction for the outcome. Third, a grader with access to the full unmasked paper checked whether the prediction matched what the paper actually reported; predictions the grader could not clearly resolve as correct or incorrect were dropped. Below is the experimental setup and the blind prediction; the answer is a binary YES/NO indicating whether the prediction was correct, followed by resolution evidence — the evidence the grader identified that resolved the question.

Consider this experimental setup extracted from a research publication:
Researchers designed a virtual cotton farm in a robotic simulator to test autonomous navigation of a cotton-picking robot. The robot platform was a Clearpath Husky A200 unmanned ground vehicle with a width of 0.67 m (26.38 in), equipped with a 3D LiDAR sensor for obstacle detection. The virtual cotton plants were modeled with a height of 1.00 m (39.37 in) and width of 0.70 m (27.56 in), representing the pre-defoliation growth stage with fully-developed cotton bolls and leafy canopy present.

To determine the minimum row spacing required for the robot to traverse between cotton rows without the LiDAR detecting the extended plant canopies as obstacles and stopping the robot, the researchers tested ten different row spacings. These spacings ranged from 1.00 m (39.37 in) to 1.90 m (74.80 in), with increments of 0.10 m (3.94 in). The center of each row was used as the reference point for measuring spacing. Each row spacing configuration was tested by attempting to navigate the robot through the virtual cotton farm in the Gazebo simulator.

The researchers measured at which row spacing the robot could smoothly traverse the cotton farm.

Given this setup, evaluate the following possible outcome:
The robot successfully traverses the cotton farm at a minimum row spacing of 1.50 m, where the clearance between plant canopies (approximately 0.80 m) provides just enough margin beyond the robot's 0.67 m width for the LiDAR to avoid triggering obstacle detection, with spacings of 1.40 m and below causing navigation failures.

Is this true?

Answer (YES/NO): NO